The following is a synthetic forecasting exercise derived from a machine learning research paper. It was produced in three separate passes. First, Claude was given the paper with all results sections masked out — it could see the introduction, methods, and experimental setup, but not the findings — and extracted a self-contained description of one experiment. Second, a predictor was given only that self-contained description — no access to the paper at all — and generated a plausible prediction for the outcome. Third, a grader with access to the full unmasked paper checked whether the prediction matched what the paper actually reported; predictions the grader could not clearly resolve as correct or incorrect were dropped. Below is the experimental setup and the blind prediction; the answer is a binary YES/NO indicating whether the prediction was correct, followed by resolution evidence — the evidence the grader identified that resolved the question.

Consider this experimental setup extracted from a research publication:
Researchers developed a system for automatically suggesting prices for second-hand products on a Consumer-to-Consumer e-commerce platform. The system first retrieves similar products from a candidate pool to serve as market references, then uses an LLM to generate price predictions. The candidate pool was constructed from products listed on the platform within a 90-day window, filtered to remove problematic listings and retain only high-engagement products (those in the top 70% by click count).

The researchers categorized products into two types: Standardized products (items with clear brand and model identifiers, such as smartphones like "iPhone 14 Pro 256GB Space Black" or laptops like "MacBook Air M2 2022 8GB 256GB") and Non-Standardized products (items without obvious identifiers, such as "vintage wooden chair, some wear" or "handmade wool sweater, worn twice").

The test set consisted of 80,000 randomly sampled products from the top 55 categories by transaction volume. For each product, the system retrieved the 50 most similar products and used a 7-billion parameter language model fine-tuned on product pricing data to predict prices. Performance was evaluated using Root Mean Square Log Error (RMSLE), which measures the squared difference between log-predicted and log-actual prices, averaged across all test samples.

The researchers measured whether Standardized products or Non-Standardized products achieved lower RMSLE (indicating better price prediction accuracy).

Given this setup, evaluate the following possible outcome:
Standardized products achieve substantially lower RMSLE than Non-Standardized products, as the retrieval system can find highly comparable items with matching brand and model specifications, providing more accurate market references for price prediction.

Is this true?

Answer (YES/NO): YES